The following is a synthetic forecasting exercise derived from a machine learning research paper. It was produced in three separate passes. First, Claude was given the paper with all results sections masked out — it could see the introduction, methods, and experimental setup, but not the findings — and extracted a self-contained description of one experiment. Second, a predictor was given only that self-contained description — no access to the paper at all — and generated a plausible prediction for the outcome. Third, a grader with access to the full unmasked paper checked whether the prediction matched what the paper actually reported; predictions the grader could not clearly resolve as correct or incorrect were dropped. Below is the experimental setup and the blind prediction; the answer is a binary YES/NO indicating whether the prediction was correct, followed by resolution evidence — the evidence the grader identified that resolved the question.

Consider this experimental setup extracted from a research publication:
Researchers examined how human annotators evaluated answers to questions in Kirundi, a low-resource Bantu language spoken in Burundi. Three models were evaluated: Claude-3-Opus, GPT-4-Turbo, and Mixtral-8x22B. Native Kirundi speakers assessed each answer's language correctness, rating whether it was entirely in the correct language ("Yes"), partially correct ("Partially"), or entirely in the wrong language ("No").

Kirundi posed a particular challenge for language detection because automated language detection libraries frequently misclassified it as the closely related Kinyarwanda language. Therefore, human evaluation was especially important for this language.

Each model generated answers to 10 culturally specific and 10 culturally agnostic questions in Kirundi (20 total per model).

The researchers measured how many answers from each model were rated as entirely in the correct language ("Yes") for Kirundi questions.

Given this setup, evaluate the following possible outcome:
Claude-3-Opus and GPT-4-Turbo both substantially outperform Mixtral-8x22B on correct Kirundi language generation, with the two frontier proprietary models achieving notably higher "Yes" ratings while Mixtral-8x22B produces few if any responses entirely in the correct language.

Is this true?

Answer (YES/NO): NO